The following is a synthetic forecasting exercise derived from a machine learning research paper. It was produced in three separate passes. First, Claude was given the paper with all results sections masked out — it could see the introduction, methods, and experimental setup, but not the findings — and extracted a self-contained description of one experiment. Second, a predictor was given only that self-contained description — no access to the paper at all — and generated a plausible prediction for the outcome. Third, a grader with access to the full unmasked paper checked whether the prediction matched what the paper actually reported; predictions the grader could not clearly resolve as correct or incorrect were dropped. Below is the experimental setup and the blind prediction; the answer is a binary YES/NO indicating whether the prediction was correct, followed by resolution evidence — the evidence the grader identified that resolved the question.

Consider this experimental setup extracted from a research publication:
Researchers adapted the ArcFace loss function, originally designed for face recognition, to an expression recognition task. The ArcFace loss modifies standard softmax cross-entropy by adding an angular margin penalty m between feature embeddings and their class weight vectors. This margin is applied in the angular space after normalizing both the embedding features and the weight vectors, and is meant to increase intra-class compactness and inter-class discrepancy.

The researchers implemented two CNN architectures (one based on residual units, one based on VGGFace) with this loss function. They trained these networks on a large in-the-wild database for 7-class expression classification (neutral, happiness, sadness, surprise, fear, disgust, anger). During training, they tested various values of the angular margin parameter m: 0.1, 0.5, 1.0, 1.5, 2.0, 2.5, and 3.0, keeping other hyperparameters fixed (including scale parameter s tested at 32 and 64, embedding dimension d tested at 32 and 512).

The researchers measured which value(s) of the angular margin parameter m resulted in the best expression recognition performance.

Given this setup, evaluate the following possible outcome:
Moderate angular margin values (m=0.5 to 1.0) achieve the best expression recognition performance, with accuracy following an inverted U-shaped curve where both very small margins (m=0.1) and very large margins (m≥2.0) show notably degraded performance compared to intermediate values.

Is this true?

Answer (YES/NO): NO